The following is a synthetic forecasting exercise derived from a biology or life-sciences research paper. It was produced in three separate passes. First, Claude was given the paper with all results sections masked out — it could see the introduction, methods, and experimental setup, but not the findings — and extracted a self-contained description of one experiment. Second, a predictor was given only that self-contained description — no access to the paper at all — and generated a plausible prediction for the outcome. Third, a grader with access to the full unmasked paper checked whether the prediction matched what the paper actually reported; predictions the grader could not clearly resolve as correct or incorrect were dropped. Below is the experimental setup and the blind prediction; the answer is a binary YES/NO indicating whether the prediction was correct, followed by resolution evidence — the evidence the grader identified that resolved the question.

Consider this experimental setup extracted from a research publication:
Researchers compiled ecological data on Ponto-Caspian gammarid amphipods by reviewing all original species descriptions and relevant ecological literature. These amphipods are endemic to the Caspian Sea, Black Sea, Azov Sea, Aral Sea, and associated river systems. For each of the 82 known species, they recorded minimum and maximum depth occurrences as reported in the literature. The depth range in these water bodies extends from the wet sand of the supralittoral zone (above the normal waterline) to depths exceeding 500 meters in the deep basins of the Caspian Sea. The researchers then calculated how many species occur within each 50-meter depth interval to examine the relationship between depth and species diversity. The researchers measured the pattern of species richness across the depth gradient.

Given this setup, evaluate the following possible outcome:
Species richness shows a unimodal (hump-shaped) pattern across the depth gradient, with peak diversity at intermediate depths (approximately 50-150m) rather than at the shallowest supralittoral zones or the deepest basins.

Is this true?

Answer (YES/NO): NO